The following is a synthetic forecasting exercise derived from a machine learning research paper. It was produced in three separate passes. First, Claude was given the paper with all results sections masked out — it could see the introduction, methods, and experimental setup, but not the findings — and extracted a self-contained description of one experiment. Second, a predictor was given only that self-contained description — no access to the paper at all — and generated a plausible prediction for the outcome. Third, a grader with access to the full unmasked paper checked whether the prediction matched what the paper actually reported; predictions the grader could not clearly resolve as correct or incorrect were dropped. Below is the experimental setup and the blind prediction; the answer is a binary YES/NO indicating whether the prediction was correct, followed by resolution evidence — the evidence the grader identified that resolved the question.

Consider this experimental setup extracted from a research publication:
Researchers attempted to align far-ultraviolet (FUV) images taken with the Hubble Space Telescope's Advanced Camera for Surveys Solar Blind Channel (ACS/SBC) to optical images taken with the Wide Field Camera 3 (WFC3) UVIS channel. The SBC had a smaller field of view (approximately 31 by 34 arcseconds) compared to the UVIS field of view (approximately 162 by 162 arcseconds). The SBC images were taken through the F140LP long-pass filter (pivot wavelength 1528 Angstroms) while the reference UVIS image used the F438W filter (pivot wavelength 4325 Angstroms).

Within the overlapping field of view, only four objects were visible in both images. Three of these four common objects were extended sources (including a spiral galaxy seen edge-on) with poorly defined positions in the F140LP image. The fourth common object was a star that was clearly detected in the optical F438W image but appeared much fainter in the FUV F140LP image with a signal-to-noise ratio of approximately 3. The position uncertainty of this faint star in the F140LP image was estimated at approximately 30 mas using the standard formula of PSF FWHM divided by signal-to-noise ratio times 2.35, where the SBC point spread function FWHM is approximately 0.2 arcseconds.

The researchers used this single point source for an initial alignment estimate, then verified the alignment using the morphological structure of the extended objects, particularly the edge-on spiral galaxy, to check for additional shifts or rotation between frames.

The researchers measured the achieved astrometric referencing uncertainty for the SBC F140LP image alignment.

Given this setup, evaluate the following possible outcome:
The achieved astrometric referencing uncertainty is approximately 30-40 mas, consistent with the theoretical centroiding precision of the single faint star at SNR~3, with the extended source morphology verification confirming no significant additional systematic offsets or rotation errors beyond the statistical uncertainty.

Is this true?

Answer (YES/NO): NO